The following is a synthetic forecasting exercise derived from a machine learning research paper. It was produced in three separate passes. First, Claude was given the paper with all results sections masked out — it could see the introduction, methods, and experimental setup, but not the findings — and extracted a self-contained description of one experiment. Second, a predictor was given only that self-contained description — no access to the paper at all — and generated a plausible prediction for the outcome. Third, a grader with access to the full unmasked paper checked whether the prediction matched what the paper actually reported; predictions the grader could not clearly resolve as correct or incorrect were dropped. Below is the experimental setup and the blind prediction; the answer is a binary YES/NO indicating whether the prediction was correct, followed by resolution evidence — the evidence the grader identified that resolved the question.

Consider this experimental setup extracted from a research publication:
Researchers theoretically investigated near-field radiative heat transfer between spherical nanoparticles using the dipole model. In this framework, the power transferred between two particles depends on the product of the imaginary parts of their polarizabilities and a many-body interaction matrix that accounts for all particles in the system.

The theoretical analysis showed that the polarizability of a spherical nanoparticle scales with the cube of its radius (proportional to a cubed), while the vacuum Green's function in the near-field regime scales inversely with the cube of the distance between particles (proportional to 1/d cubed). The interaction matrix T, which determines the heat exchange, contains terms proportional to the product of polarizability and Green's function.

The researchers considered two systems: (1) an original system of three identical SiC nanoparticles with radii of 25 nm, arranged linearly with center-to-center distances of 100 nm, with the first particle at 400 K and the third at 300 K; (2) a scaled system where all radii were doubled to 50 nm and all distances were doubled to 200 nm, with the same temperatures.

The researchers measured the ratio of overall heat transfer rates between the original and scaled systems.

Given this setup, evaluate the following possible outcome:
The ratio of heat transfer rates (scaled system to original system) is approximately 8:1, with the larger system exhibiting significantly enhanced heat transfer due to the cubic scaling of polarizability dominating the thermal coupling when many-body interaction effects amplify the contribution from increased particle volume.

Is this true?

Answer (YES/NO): NO